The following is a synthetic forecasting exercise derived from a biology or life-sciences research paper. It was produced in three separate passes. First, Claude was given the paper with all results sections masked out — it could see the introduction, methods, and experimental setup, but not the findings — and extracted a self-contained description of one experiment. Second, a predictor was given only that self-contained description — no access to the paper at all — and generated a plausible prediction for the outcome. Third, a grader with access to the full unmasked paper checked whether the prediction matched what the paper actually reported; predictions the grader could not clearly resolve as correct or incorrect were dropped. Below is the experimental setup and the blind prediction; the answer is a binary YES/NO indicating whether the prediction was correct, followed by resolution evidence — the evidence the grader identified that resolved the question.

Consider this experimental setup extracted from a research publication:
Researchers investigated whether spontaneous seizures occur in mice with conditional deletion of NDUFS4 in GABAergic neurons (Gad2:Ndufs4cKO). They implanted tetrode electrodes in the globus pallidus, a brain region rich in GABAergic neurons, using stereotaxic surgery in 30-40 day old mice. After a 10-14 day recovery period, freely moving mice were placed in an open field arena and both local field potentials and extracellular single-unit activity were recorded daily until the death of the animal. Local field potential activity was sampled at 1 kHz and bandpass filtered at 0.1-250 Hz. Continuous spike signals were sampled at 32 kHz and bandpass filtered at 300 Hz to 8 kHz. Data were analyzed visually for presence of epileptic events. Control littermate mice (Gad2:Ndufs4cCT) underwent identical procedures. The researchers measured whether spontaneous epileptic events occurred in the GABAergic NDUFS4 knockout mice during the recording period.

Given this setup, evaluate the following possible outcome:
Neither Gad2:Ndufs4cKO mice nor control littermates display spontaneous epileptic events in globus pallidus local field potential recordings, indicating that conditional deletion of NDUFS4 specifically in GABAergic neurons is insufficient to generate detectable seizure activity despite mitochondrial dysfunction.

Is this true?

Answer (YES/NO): NO